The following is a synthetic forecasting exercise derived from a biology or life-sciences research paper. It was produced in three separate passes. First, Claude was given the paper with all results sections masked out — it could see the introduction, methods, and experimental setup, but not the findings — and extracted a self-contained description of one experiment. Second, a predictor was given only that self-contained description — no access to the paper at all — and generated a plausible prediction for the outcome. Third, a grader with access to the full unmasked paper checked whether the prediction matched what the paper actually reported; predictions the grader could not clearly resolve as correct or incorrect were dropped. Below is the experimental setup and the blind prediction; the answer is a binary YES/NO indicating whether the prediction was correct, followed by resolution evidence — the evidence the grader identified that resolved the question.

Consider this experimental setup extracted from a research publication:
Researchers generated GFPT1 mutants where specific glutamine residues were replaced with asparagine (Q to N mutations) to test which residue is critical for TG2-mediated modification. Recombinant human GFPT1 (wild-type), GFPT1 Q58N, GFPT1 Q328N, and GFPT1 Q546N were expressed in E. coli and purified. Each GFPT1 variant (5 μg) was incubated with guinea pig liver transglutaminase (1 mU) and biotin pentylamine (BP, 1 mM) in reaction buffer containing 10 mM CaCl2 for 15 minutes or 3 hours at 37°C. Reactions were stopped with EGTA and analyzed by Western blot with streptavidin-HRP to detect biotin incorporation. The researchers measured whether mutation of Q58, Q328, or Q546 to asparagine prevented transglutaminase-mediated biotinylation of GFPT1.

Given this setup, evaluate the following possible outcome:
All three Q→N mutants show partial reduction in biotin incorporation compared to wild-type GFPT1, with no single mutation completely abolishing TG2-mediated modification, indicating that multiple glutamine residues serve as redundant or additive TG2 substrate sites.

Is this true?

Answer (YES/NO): NO